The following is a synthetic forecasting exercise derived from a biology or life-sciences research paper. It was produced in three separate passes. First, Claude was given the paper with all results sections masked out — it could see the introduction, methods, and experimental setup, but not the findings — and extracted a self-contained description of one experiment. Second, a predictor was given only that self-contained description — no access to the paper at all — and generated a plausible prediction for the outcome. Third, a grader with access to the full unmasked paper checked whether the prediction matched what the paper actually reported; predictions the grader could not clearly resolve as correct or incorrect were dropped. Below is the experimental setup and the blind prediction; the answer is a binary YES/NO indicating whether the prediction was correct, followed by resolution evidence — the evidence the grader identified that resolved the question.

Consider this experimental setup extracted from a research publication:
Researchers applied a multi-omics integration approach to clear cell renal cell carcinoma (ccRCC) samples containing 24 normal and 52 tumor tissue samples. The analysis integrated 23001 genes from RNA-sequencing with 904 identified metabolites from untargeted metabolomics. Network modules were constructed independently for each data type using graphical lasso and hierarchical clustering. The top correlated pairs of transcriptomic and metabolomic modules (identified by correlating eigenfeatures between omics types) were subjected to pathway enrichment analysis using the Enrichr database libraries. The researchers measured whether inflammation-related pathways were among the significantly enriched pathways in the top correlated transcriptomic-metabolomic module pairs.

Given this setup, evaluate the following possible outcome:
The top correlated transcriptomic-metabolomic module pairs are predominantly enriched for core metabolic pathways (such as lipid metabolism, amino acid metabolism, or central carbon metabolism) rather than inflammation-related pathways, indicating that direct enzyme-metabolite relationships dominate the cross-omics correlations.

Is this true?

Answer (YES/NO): NO